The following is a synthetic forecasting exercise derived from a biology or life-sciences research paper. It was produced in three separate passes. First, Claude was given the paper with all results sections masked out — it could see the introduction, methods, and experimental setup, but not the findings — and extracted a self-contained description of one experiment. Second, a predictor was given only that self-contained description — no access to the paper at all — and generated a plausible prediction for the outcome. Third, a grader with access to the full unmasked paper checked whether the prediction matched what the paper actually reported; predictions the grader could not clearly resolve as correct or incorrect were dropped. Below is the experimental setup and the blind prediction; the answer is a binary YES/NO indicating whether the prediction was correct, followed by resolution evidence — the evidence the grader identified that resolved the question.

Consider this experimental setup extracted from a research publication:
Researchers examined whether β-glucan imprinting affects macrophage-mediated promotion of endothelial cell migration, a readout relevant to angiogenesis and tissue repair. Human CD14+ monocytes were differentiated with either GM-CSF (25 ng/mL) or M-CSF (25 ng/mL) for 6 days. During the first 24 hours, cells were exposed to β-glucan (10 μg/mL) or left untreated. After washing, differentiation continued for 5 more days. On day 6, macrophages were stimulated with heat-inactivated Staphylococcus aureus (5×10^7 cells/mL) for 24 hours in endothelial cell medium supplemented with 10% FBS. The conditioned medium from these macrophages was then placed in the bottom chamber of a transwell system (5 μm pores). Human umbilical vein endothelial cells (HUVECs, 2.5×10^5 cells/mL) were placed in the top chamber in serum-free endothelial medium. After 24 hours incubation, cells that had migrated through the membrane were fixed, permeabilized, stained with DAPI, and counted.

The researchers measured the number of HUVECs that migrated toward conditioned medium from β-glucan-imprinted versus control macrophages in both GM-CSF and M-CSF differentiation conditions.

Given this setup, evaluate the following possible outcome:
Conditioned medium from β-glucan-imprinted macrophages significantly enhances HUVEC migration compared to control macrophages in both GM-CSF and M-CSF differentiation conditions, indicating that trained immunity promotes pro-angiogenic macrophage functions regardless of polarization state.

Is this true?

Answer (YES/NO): NO